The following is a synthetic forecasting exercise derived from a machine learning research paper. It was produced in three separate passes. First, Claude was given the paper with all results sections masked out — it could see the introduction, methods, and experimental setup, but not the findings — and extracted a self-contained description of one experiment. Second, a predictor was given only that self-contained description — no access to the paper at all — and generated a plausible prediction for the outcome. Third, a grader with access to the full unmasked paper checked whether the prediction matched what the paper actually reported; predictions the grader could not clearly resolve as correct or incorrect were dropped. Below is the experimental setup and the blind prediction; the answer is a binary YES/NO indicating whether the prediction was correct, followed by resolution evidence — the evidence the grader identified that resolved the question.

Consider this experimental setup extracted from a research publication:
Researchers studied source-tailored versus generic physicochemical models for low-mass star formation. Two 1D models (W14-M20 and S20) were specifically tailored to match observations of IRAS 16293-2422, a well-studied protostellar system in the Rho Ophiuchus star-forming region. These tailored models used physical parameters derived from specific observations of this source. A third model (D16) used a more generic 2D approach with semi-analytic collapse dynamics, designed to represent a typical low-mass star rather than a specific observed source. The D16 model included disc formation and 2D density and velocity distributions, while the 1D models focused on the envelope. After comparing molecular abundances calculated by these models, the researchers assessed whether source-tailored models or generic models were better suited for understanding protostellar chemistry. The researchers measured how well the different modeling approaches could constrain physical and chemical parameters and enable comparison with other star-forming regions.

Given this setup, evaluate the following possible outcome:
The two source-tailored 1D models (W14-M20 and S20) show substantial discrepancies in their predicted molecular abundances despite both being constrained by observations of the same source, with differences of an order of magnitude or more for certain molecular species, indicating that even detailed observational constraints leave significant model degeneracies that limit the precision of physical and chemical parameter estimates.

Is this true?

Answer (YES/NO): YES